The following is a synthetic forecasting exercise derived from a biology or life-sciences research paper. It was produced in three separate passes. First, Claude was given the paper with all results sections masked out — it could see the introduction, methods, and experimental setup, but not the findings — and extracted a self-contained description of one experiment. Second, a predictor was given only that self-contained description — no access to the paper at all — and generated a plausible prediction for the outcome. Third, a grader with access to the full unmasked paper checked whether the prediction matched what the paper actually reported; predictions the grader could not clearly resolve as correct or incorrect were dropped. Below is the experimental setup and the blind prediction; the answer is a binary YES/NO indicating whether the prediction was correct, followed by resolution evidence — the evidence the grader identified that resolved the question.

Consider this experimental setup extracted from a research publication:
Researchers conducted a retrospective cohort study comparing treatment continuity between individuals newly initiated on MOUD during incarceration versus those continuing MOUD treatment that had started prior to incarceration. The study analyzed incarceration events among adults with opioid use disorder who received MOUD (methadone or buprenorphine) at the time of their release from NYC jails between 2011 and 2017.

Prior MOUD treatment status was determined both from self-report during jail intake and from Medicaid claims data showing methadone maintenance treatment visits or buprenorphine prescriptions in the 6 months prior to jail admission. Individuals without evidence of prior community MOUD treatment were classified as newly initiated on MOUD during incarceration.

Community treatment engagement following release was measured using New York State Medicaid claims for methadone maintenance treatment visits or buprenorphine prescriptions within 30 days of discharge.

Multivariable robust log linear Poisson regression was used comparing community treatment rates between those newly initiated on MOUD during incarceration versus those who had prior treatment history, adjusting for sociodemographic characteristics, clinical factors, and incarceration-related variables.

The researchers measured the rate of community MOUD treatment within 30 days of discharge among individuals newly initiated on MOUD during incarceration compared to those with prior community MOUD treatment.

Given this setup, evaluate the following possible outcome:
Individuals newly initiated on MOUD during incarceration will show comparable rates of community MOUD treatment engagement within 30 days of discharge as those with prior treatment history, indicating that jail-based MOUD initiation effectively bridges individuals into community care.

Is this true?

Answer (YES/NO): NO